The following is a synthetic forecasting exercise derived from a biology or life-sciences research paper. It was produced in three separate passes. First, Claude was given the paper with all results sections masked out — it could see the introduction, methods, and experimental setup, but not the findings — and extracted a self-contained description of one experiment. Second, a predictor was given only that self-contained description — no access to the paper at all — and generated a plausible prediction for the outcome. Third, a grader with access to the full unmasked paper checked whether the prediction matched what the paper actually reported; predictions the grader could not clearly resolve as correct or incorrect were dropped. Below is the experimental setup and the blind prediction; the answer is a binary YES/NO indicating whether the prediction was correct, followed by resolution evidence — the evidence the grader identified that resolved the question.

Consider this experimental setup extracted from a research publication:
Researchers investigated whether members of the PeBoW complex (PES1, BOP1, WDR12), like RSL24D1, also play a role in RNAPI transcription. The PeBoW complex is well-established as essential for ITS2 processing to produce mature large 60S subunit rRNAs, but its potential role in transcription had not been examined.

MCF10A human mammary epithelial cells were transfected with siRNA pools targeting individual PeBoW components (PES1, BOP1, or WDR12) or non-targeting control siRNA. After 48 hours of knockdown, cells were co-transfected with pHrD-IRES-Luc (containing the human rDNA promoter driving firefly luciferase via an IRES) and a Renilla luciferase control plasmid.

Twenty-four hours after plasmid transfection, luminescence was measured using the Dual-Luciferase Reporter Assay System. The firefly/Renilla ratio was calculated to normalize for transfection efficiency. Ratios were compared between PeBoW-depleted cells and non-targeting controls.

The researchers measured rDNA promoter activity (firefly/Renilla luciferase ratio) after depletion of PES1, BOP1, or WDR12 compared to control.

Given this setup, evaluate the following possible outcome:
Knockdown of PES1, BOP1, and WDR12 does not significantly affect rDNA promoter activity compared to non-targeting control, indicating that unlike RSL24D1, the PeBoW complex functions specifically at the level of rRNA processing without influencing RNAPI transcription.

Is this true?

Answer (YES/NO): NO